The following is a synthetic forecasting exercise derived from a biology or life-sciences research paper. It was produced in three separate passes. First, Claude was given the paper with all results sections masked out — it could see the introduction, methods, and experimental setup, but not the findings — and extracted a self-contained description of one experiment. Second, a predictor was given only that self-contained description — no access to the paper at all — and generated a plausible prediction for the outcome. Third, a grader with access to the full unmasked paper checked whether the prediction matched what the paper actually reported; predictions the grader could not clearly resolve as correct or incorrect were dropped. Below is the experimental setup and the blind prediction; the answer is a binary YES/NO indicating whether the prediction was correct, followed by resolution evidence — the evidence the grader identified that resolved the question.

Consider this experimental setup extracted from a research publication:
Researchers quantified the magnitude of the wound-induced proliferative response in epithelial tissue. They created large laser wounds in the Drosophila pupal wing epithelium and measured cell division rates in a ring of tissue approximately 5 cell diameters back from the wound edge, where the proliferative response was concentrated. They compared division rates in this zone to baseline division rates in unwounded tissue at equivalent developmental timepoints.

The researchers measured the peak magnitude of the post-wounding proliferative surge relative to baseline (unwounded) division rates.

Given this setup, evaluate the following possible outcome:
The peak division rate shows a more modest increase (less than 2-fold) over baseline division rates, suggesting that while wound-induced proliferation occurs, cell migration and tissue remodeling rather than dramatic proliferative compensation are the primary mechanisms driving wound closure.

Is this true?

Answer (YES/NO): NO